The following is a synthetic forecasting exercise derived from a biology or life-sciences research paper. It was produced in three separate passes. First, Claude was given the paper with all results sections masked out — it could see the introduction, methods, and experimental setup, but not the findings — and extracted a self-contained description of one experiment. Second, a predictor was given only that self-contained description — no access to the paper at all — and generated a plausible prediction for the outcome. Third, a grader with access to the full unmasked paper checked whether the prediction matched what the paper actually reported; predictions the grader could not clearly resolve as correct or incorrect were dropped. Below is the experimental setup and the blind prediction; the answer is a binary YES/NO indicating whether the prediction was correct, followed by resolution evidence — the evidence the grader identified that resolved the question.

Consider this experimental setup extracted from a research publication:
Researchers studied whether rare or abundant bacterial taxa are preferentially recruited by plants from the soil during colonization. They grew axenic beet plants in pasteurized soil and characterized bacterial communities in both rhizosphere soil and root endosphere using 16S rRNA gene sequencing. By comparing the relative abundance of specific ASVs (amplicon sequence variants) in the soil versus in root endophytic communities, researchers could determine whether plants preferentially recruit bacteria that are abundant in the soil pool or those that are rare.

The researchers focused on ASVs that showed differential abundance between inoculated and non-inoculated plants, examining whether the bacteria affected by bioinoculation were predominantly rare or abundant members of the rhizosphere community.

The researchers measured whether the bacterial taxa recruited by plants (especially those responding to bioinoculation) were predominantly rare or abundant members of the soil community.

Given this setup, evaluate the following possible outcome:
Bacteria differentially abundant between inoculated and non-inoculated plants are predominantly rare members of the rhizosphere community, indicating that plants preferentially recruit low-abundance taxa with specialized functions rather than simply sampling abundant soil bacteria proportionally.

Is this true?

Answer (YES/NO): YES